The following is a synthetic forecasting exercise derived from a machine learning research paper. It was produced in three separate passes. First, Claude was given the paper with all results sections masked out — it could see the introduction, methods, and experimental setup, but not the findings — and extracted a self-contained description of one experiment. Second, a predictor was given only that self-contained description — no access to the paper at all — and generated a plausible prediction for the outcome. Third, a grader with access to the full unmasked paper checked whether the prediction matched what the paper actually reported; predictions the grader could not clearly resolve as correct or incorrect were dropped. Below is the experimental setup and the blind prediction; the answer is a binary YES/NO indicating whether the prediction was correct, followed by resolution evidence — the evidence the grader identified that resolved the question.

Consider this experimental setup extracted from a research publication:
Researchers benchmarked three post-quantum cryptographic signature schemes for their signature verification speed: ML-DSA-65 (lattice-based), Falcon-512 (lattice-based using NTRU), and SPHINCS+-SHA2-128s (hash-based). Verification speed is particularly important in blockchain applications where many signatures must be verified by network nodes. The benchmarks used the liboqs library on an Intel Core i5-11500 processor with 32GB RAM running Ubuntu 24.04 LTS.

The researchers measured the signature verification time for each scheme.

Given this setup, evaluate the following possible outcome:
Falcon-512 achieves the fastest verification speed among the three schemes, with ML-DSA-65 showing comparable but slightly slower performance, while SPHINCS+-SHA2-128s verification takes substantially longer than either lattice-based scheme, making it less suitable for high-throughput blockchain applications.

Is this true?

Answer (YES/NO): YES